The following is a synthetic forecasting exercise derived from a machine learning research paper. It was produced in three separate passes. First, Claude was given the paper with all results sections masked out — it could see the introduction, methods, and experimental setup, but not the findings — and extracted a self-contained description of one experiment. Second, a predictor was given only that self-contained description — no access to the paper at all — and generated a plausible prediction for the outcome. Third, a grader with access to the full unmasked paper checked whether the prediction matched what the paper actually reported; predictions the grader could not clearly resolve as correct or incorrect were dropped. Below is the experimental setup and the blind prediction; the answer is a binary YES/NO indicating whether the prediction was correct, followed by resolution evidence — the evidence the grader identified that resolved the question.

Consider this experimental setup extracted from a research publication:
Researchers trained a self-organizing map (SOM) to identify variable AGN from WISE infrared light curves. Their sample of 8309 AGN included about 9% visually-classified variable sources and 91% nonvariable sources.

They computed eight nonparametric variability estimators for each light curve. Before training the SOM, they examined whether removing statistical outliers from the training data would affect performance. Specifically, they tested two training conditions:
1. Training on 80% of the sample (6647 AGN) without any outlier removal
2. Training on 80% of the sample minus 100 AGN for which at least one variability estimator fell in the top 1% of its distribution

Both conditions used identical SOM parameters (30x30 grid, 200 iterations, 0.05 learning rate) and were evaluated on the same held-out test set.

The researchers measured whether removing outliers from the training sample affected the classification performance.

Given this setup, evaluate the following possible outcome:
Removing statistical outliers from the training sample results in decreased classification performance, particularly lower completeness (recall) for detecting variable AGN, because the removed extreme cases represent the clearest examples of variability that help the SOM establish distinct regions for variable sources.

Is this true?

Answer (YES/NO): NO